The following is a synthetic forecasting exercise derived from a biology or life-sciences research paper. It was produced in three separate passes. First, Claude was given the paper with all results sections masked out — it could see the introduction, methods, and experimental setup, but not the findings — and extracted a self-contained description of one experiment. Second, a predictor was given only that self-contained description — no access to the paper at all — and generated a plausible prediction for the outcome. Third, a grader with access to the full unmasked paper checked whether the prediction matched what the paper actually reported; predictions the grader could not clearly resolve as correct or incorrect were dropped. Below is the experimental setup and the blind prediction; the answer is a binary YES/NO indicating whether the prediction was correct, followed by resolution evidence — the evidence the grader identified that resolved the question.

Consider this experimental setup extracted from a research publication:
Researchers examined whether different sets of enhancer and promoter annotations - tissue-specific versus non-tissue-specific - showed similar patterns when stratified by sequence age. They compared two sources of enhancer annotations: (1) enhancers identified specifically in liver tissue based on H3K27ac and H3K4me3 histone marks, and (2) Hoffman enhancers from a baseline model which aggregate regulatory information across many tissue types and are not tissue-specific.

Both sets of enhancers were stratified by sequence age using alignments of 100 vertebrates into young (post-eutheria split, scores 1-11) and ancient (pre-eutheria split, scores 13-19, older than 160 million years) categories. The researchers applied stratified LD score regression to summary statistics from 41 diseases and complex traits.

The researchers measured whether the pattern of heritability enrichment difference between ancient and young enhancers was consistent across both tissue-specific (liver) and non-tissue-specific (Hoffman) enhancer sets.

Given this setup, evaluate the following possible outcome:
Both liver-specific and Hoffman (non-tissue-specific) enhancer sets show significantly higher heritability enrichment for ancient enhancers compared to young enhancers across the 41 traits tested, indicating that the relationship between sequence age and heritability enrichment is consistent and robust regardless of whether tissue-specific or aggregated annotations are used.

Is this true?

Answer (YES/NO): YES